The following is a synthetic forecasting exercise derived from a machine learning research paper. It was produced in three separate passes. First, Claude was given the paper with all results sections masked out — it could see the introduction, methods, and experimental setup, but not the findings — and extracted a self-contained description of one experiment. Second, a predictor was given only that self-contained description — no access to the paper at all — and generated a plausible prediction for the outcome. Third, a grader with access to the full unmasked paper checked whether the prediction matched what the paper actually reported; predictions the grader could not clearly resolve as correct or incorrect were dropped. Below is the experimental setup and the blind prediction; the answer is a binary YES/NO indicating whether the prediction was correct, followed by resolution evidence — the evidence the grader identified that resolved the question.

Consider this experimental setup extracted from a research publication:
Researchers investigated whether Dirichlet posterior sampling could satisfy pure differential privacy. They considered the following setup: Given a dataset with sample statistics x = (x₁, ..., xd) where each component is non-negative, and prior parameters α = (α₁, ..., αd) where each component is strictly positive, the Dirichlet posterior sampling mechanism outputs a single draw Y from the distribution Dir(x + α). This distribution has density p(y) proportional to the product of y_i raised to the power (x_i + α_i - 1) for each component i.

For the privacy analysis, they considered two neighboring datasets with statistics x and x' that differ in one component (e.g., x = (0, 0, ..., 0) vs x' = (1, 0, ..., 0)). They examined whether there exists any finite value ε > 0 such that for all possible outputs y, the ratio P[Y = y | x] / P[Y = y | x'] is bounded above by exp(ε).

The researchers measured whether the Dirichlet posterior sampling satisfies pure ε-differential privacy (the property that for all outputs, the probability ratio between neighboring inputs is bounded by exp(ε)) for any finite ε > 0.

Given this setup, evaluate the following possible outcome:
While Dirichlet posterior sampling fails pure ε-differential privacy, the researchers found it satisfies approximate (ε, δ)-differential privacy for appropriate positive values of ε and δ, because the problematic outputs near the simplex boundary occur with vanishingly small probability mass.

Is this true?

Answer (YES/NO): NO